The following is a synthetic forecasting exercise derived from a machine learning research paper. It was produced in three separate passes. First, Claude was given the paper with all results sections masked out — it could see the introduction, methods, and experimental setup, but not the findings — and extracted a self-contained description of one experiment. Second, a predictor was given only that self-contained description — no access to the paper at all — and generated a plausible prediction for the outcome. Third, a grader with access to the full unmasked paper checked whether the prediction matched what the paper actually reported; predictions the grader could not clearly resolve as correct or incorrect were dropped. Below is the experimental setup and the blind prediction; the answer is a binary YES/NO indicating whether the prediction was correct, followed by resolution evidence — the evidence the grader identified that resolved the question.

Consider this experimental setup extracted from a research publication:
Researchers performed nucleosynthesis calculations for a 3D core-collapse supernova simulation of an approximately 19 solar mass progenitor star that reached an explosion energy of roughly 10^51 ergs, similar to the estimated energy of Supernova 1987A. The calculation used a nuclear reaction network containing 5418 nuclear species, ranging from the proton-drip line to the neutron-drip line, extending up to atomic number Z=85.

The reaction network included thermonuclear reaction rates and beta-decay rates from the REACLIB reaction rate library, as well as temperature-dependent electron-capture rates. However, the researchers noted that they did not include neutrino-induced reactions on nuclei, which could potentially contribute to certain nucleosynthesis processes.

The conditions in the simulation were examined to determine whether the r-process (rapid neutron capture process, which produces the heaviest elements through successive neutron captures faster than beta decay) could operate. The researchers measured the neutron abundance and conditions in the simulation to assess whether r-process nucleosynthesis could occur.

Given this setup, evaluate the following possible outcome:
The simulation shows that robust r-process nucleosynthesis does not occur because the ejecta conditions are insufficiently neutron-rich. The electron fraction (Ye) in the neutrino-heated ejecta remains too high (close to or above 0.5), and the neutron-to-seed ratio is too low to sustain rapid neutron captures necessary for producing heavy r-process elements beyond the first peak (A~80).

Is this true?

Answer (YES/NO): YES